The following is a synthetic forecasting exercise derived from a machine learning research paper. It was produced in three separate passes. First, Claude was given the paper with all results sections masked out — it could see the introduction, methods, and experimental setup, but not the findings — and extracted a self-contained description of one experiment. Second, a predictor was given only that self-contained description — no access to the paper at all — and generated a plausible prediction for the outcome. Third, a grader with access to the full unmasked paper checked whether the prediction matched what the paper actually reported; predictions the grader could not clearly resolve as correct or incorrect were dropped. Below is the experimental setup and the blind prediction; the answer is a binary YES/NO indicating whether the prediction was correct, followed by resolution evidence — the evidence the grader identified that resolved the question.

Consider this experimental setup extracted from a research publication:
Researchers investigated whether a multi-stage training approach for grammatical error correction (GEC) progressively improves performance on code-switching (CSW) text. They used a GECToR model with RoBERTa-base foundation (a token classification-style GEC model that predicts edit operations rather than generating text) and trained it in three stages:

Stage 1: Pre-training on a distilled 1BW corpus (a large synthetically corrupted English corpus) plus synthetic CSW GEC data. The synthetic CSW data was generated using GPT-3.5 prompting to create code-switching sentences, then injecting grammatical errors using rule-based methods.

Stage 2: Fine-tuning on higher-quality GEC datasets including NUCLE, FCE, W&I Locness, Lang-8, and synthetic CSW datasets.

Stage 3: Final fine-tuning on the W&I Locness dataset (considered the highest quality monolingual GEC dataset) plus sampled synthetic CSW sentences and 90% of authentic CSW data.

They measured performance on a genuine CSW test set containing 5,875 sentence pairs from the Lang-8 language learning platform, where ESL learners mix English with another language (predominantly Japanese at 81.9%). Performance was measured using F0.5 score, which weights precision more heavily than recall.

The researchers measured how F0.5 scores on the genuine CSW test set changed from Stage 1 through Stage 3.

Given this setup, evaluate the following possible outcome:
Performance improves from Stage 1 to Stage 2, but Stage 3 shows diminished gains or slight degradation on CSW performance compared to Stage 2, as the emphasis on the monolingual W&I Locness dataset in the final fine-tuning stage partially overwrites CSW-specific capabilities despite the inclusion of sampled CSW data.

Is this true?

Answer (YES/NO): NO